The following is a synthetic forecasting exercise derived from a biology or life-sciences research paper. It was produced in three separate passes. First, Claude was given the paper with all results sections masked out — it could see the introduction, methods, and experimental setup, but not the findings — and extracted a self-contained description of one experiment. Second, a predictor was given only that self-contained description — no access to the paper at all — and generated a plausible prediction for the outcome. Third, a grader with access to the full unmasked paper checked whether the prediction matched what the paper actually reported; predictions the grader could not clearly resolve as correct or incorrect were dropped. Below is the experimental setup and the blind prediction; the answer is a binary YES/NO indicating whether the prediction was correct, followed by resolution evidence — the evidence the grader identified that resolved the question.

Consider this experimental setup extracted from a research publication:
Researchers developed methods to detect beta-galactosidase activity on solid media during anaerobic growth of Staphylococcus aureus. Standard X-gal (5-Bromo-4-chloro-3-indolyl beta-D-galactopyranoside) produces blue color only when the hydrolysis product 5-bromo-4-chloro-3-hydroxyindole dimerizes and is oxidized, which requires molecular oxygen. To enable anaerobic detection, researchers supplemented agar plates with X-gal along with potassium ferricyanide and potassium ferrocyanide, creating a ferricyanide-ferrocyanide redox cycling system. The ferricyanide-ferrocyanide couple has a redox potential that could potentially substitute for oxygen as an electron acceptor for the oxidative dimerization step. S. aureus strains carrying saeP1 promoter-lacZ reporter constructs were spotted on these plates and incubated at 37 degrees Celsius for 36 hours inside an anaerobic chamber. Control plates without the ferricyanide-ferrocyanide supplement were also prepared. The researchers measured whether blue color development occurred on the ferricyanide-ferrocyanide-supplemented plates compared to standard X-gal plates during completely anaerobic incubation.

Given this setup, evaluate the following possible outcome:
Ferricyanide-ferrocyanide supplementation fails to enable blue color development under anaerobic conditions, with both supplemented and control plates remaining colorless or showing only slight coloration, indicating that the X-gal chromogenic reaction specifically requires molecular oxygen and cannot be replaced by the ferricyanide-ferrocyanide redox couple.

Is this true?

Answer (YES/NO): NO